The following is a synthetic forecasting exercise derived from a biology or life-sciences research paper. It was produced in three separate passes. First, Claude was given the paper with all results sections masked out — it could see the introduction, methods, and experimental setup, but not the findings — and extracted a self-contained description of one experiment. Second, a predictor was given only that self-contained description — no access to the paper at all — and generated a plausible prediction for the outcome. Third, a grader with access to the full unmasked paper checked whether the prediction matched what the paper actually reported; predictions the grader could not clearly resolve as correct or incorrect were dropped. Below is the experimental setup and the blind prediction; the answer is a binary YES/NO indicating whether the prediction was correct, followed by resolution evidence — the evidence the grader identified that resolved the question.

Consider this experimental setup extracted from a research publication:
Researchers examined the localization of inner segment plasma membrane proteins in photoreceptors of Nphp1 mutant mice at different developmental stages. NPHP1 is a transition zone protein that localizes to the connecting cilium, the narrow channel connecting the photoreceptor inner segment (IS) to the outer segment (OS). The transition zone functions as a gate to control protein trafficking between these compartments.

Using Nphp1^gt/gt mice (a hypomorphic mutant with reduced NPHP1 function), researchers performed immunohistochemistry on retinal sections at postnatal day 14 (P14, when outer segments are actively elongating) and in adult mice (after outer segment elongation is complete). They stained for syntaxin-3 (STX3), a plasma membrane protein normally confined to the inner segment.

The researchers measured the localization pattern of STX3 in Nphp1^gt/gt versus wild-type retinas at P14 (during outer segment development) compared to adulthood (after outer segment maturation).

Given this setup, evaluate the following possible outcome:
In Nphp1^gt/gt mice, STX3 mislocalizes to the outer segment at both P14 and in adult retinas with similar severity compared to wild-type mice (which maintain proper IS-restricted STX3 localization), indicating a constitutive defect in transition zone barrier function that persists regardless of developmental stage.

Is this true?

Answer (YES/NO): NO